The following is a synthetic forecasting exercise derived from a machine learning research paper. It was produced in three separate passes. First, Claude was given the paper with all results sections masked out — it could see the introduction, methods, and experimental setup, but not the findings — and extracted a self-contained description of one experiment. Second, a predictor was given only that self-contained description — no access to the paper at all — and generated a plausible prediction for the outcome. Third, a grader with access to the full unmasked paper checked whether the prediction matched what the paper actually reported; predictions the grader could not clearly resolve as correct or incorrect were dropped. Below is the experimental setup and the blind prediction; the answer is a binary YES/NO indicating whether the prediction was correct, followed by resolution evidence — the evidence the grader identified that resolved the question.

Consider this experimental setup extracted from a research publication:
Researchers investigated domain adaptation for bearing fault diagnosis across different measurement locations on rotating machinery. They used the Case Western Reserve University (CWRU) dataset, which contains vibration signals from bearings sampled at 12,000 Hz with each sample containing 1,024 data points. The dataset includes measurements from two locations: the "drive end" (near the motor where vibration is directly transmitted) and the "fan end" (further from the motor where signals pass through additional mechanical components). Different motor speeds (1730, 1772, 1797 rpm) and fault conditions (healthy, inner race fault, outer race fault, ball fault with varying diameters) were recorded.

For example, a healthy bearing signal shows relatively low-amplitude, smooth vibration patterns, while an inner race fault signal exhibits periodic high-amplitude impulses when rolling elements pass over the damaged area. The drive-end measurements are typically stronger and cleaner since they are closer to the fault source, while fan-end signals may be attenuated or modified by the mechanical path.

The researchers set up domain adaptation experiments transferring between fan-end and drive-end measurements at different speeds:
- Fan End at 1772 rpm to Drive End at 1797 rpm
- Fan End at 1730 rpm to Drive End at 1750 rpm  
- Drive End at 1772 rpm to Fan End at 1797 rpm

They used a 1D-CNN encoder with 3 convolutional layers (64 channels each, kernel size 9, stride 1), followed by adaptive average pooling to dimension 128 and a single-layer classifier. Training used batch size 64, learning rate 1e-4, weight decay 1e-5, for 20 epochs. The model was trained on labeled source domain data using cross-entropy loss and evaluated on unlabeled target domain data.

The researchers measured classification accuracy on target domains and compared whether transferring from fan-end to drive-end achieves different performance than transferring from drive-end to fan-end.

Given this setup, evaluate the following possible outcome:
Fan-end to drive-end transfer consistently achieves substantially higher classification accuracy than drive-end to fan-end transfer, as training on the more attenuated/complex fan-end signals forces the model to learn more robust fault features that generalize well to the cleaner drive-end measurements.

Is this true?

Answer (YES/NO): NO